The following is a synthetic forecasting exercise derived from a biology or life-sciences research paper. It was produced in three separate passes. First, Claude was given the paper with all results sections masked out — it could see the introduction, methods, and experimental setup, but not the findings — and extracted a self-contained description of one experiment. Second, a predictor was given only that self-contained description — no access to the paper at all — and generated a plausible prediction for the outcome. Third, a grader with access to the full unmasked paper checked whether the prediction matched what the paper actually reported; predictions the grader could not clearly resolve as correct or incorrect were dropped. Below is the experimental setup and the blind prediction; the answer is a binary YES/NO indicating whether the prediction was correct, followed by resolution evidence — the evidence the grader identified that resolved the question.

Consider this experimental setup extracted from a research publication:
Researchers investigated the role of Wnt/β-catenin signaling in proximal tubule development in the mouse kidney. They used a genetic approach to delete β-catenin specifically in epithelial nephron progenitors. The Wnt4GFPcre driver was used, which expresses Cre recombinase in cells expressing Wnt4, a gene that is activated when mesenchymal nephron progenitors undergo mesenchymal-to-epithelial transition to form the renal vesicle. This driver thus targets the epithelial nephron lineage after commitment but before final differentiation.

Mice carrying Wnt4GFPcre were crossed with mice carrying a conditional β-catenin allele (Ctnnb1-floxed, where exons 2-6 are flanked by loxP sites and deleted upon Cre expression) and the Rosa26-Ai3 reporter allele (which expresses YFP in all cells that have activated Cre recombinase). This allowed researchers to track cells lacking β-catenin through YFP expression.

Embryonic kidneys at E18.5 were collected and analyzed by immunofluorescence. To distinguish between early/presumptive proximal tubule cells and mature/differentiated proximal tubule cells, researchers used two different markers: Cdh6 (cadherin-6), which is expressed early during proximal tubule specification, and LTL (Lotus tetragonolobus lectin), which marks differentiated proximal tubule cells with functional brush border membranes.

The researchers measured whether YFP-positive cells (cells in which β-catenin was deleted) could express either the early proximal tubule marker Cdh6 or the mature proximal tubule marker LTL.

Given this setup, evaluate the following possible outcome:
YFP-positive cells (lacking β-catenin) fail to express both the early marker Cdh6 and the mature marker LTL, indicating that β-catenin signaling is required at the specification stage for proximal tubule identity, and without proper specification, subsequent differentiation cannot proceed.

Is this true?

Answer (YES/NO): NO